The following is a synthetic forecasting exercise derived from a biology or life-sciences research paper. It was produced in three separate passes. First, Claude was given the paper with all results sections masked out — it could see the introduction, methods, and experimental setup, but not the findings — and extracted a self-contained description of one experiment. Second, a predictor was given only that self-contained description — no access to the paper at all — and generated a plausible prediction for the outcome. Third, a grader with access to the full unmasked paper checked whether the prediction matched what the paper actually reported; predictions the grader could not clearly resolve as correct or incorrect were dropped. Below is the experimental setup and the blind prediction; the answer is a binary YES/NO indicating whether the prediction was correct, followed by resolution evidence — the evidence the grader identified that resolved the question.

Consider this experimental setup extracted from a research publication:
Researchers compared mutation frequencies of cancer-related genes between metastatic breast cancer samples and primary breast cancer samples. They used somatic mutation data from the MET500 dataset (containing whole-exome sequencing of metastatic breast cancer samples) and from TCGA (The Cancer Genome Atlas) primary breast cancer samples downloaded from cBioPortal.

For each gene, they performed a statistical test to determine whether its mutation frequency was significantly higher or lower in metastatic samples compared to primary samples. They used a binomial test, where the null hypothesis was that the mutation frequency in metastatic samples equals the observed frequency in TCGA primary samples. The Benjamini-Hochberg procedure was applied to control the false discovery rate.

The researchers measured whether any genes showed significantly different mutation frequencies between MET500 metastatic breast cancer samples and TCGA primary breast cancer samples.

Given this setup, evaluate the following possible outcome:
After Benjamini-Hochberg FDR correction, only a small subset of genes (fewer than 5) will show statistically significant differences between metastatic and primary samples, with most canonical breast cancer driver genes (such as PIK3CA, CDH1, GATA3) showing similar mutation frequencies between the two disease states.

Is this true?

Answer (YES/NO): NO